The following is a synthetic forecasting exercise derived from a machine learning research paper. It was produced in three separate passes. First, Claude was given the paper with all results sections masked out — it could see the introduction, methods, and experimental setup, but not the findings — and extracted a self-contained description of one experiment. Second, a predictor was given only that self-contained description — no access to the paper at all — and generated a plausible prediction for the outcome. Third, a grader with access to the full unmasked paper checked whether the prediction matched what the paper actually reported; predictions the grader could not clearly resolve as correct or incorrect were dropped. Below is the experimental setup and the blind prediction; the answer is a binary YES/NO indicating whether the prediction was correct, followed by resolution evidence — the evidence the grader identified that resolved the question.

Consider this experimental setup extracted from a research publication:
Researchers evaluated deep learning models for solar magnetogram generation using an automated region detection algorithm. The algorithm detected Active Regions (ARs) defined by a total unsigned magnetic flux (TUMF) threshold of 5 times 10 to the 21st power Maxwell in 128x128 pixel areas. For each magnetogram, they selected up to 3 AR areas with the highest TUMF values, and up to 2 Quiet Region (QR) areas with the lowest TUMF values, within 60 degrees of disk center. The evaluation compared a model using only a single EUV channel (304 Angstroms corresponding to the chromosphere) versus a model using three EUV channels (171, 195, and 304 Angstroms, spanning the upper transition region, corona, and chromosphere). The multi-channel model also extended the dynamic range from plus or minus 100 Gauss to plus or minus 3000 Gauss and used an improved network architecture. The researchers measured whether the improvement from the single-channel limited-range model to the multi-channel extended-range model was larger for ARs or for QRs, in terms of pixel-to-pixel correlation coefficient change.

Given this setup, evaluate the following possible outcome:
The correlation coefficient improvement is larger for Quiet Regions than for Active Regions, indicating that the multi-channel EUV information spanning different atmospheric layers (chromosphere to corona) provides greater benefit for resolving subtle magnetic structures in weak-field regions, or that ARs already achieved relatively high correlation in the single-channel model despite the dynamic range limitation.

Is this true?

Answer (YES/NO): YES